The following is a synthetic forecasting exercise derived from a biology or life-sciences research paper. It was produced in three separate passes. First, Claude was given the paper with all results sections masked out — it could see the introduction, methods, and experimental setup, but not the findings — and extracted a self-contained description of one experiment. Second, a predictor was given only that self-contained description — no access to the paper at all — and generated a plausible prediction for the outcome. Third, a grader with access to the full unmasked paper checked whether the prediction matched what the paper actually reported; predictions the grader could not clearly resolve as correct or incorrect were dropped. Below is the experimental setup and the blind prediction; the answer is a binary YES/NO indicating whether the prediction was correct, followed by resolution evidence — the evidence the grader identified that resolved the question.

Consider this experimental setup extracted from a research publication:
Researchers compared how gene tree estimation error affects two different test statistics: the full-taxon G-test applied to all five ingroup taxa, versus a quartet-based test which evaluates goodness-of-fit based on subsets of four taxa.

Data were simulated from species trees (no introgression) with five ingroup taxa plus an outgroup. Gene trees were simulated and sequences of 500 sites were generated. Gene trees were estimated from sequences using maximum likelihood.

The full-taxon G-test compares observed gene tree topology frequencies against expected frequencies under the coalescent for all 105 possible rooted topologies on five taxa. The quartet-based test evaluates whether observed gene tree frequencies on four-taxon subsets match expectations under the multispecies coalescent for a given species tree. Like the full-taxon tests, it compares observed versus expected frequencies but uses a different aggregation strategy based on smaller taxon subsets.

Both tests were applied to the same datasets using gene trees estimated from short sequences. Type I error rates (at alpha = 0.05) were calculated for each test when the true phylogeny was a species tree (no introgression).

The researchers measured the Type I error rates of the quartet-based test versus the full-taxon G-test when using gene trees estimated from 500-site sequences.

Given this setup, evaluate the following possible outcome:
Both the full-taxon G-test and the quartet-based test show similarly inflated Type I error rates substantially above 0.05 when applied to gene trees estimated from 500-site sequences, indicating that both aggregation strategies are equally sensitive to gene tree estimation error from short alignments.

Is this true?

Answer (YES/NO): NO